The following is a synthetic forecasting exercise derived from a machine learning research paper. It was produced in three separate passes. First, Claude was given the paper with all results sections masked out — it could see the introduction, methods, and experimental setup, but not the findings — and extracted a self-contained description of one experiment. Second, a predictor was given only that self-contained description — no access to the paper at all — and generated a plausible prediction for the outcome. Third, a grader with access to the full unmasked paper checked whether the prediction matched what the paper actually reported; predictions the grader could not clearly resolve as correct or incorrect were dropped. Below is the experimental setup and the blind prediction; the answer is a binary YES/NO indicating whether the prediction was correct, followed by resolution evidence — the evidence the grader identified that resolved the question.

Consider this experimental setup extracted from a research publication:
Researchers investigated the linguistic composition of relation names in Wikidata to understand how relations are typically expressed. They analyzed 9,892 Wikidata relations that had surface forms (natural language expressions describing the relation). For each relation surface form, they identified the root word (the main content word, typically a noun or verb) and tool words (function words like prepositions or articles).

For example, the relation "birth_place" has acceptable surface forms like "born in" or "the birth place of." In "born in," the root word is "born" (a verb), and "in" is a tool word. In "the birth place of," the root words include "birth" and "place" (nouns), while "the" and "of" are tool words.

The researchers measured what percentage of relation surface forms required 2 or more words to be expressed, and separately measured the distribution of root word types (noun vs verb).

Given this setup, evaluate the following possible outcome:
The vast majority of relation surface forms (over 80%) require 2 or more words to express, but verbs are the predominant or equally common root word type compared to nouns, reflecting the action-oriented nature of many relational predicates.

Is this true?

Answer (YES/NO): NO